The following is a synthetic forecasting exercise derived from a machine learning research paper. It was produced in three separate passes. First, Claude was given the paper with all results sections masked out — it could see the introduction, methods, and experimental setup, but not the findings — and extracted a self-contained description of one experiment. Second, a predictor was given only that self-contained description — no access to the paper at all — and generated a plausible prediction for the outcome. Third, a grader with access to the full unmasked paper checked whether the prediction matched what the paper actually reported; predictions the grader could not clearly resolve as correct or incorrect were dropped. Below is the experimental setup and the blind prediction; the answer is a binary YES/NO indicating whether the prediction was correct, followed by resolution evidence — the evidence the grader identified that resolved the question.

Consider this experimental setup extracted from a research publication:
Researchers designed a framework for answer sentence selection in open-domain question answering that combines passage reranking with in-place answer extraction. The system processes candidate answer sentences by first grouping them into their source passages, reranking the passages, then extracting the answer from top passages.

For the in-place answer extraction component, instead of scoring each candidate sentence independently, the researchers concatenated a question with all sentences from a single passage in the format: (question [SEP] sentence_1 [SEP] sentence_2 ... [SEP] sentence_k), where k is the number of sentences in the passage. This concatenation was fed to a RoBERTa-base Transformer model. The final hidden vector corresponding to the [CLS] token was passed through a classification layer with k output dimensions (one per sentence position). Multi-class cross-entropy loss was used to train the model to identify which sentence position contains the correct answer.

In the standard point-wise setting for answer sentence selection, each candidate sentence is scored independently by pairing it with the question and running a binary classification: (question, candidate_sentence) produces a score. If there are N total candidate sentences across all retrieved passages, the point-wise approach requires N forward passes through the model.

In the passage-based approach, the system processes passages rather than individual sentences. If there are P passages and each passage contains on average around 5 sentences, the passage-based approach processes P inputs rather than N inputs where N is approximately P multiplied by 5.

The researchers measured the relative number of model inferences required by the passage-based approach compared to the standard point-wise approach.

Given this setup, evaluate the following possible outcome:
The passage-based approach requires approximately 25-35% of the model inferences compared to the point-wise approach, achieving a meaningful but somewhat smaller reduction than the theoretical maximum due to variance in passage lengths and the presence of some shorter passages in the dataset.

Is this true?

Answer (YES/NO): NO